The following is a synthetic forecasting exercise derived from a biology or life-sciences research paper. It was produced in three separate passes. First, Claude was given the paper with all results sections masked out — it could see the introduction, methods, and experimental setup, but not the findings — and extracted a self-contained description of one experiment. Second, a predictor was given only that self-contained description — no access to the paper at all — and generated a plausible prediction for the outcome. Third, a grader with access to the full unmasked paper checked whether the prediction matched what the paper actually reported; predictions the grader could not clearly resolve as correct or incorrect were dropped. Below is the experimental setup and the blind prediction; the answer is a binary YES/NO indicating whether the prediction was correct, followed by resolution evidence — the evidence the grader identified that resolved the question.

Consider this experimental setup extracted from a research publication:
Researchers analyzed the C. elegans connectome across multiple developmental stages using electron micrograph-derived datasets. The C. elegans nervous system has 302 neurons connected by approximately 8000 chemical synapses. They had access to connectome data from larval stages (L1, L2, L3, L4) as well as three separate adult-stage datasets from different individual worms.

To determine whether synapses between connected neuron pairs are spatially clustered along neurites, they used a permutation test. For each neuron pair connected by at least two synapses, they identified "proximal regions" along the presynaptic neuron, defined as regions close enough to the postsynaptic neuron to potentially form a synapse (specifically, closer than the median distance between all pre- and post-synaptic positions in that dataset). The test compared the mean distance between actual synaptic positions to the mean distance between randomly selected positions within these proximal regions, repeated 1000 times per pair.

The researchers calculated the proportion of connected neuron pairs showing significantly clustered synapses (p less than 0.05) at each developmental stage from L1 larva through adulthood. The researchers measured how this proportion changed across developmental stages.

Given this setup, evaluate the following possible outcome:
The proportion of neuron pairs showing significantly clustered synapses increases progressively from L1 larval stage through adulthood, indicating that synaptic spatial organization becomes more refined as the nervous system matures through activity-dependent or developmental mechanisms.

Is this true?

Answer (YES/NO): YES